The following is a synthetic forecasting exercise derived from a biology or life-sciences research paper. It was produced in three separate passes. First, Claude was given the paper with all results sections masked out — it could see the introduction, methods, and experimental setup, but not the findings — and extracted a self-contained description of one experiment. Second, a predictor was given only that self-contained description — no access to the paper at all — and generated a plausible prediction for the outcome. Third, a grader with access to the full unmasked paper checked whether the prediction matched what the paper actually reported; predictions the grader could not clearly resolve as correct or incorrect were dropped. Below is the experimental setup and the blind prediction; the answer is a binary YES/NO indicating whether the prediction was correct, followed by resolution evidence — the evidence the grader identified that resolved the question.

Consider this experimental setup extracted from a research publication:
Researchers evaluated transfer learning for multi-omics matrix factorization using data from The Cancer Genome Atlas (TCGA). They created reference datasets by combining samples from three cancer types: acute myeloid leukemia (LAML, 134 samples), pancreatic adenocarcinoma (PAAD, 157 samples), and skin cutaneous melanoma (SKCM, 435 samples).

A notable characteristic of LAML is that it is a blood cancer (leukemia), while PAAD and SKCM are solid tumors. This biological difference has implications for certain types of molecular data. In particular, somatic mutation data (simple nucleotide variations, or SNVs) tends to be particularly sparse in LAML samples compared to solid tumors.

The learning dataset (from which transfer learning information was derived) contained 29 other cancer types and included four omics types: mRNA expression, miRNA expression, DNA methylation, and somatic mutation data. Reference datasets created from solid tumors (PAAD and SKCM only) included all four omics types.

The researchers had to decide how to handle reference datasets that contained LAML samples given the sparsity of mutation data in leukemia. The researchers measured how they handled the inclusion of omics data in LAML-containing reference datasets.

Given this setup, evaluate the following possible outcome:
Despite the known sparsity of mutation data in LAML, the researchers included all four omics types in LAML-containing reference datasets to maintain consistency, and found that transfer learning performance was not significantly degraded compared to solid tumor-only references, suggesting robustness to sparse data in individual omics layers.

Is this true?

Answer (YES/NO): NO